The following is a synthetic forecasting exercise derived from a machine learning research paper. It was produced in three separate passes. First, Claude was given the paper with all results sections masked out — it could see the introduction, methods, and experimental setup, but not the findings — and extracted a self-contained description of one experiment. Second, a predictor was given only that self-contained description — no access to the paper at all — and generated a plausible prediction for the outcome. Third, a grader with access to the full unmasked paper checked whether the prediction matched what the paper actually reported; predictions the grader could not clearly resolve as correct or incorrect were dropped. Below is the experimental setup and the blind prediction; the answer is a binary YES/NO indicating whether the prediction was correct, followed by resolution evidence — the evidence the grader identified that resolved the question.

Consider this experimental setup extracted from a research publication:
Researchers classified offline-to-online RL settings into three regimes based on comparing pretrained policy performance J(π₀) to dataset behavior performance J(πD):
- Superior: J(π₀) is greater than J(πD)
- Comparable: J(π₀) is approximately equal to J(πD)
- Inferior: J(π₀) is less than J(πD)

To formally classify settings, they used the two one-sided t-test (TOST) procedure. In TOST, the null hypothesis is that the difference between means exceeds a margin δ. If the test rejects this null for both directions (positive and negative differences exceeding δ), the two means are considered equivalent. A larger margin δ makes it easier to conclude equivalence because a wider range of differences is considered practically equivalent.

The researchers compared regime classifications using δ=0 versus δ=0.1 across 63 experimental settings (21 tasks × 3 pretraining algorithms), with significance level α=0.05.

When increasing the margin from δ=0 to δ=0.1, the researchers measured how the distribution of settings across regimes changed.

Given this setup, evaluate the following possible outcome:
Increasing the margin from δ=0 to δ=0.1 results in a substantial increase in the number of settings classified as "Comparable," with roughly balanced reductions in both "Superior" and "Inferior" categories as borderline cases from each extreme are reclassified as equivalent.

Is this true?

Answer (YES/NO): NO